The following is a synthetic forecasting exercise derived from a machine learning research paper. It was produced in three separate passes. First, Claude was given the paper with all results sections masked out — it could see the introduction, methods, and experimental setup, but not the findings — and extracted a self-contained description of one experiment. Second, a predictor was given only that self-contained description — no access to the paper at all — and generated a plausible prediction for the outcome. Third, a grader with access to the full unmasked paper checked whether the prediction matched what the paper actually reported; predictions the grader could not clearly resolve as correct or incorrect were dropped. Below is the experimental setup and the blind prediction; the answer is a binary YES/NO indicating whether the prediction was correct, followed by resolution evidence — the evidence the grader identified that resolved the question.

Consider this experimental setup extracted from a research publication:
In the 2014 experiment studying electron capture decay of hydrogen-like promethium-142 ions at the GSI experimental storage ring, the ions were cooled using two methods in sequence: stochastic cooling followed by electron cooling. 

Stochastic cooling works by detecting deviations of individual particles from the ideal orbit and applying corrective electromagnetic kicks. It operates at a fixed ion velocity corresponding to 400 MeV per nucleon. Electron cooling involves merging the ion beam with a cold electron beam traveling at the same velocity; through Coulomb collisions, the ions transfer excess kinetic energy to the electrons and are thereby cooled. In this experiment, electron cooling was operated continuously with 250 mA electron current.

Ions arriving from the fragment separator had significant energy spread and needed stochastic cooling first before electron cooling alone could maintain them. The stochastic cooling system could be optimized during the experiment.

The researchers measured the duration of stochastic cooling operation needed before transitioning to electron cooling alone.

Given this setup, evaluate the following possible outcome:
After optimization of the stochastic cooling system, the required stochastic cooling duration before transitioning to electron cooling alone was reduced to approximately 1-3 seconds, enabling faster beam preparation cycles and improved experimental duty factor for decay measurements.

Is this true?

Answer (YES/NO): NO